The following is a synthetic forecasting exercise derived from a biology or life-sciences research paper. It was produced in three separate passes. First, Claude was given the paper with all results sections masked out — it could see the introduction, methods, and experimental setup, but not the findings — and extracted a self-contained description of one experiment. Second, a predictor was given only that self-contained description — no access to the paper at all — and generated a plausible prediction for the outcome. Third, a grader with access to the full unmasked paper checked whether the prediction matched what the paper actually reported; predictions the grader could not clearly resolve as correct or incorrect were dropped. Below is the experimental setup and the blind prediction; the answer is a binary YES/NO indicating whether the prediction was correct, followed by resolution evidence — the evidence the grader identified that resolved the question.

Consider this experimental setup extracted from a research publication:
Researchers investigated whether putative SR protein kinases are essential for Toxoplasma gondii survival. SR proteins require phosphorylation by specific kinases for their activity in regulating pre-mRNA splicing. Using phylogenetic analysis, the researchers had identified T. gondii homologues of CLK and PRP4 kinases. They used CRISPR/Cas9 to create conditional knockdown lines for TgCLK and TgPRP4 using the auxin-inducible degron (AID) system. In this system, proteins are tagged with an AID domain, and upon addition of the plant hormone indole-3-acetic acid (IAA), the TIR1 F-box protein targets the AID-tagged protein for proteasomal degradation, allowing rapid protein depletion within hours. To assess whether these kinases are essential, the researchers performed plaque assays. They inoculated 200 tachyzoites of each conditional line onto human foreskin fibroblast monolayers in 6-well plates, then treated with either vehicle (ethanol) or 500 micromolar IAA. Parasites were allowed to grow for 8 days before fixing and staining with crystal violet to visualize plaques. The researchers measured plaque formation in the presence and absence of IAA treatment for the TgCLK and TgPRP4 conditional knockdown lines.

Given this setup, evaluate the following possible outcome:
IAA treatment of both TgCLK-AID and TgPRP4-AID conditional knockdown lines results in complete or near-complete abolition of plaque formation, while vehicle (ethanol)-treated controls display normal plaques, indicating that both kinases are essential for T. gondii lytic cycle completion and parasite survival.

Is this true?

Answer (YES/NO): YES